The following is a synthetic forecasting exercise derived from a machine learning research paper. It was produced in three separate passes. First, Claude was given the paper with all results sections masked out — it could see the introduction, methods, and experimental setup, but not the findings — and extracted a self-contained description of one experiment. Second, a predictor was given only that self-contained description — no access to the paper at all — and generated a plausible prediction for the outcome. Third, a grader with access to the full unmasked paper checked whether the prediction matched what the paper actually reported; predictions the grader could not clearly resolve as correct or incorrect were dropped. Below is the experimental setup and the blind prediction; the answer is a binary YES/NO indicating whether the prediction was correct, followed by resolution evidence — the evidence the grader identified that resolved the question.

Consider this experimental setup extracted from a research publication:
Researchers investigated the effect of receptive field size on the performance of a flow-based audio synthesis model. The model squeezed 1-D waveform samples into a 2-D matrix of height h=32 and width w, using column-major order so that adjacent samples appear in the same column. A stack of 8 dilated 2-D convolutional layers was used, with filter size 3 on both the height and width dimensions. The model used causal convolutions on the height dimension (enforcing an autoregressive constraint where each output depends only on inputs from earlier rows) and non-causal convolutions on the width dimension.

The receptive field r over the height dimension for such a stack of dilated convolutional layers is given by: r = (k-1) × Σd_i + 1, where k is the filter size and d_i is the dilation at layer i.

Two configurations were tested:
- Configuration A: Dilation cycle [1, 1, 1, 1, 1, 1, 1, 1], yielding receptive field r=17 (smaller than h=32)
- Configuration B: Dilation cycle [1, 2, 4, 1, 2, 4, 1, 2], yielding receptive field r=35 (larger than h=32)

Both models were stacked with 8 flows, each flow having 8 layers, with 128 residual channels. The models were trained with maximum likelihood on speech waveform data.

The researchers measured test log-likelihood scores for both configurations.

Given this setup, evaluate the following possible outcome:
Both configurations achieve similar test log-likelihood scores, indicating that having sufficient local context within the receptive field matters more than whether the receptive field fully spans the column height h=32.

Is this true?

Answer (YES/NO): NO